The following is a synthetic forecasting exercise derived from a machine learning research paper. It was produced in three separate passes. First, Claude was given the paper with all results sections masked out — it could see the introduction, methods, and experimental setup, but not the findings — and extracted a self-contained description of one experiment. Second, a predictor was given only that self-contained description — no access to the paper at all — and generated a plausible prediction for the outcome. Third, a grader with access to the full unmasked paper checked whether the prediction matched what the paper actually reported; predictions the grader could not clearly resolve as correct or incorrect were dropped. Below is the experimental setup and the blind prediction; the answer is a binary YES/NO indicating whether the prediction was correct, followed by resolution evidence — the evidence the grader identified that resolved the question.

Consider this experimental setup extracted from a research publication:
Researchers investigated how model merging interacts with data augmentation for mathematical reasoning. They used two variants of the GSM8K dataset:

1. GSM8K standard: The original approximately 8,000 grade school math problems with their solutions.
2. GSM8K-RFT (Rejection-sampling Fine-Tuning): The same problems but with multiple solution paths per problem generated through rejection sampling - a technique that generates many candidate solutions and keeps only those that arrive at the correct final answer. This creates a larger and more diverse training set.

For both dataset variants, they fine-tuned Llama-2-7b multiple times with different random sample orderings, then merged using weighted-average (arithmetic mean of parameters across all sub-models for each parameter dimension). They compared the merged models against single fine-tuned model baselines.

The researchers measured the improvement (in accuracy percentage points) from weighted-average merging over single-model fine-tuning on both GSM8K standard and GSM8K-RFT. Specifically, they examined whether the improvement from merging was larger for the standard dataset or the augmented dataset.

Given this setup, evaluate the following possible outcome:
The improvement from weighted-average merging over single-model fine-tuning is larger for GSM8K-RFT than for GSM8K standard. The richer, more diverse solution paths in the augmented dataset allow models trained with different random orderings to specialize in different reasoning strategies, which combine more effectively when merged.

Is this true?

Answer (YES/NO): NO